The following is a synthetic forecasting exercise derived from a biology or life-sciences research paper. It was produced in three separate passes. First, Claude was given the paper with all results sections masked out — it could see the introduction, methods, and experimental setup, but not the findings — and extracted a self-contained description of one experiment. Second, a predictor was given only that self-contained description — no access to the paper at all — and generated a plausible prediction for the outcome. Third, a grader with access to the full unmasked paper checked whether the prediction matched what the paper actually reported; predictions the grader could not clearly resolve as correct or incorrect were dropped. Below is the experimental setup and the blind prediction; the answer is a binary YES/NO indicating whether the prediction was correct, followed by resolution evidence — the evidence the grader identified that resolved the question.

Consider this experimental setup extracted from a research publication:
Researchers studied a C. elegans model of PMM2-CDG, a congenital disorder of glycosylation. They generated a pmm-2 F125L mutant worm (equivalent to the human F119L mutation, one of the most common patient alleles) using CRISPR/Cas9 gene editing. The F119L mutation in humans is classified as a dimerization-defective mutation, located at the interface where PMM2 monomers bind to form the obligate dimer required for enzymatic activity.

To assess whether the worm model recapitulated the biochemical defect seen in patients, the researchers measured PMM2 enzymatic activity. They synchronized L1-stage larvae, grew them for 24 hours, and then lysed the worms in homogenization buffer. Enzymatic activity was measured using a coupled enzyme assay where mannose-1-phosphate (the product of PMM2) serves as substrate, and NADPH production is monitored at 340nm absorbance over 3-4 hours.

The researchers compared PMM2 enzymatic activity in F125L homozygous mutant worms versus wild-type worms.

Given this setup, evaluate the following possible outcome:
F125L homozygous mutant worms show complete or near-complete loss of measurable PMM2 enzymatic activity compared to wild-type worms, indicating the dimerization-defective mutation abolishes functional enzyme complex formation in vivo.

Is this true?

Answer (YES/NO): NO